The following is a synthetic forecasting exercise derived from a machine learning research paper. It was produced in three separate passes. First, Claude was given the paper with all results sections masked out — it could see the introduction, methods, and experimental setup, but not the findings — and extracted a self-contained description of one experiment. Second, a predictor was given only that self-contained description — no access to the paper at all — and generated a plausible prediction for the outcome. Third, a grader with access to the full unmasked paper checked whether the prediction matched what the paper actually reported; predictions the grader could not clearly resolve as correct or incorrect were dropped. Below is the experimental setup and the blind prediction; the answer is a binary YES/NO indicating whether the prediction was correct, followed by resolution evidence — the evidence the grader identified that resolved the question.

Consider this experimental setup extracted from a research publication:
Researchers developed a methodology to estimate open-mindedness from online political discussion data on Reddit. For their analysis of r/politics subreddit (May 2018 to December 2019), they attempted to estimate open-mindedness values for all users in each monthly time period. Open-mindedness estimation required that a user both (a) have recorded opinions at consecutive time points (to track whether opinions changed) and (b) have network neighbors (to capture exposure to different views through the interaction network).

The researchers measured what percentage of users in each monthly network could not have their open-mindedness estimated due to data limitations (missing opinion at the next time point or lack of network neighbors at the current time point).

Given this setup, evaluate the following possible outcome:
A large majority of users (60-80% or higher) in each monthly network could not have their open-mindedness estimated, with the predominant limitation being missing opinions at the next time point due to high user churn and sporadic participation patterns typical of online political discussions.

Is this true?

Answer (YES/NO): NO